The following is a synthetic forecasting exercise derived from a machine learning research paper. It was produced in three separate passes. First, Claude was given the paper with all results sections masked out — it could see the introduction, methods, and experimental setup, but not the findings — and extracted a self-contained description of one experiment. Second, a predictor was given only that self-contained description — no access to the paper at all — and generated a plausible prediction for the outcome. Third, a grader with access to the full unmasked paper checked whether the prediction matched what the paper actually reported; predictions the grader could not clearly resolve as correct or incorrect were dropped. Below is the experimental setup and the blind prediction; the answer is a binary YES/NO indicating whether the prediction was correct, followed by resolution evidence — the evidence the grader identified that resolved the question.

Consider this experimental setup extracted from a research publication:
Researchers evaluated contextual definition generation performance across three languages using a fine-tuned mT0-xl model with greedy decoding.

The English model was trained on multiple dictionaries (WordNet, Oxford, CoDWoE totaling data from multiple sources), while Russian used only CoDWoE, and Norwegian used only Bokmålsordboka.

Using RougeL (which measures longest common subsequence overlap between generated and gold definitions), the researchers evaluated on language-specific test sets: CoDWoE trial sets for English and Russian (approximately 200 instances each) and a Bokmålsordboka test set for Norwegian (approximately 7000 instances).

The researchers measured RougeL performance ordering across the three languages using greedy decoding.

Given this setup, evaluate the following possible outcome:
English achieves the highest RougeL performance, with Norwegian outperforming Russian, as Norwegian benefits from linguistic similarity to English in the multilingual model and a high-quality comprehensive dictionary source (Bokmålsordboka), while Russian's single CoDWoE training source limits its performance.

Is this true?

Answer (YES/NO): YES